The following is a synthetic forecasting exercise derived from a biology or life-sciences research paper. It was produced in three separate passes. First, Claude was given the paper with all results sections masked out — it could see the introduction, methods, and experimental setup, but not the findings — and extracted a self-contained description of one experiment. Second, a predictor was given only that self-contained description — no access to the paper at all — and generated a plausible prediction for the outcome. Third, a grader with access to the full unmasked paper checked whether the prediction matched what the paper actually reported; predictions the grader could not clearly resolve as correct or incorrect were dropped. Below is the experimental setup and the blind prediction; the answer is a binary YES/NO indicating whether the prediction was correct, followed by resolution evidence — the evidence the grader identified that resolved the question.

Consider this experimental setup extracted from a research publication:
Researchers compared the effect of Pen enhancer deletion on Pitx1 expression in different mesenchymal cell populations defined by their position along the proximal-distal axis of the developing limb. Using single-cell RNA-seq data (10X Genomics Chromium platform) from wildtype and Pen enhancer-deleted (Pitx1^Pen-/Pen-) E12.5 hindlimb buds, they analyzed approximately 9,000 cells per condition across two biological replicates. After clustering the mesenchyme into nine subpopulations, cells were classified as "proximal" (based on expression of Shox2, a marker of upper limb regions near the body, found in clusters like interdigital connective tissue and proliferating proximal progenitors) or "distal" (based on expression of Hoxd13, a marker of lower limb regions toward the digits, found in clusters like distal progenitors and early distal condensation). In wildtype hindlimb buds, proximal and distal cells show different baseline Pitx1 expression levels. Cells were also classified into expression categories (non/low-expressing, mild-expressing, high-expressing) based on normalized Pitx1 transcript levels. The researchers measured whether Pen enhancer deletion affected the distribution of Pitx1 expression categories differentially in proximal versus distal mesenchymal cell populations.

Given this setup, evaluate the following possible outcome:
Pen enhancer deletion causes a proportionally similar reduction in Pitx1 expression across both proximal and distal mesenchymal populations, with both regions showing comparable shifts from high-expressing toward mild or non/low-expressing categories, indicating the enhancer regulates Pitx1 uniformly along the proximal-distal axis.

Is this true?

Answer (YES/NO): NO